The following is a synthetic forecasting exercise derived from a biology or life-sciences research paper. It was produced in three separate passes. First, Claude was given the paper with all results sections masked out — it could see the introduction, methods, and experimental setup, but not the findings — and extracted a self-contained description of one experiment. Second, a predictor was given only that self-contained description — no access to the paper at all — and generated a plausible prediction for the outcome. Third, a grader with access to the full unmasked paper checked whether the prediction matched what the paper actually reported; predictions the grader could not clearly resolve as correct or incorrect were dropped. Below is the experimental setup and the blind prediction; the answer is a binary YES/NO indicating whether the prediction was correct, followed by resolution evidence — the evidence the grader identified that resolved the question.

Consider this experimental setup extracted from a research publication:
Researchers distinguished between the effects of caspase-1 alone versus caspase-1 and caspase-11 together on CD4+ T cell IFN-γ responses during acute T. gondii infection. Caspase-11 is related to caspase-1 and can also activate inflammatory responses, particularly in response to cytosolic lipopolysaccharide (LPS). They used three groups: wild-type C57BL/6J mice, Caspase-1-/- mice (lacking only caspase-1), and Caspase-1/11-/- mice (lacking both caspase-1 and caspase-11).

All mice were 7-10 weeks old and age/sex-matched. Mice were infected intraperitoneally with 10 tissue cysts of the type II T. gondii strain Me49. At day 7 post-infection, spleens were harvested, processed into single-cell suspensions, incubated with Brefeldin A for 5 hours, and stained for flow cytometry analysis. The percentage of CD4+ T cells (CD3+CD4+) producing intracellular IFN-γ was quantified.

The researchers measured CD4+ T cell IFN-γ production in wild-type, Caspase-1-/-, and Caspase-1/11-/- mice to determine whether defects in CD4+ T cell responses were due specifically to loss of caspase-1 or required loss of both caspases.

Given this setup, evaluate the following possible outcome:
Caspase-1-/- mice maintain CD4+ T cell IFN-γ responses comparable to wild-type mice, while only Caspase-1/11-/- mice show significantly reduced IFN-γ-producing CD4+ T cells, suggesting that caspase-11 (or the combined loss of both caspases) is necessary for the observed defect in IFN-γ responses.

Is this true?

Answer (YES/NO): NO